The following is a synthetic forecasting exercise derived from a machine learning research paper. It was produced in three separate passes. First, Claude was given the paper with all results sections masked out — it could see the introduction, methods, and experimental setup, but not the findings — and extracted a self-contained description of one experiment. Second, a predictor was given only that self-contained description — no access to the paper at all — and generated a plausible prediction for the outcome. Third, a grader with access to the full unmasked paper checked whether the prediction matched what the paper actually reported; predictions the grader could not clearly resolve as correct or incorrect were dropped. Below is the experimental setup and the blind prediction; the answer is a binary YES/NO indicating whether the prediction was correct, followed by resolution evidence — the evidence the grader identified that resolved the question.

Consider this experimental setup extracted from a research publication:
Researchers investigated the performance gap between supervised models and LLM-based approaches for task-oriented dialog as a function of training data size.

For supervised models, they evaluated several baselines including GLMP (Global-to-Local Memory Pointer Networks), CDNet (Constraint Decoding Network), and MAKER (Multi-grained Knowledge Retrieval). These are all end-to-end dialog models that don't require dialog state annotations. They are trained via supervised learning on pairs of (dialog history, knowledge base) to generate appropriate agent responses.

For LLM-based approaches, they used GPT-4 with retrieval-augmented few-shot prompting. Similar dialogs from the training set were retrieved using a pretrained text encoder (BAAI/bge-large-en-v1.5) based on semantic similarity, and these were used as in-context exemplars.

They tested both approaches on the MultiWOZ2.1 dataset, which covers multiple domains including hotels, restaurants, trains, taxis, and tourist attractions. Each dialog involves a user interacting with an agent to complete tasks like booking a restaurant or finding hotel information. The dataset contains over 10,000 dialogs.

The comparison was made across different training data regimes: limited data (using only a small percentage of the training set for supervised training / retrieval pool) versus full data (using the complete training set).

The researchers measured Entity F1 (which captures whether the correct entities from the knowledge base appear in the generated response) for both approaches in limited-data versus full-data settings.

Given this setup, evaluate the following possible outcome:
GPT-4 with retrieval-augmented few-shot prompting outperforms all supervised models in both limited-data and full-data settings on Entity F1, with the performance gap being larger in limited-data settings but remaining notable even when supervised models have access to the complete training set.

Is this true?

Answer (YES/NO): NO